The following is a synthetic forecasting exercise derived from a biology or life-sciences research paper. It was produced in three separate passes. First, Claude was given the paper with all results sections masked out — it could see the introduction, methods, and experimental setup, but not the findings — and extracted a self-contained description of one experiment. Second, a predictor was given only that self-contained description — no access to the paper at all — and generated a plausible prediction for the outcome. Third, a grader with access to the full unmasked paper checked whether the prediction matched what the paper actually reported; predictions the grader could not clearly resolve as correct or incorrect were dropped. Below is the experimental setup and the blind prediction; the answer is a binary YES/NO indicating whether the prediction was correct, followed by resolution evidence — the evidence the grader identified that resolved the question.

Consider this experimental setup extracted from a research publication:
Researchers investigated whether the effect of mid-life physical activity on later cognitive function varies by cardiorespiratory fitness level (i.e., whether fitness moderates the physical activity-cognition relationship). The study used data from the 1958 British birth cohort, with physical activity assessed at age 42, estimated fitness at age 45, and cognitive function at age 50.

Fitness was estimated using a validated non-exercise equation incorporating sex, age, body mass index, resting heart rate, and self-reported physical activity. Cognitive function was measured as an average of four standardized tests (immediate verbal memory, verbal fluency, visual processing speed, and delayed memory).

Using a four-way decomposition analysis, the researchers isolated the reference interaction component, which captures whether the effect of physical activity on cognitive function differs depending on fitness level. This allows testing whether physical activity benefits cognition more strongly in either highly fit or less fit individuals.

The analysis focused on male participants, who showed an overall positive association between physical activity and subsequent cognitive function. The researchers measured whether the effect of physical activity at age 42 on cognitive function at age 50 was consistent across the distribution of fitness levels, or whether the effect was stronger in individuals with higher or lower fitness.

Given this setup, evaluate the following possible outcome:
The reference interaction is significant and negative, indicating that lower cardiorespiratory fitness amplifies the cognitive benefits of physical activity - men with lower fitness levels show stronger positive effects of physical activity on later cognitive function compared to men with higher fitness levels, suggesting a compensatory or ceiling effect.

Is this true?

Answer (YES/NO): NO